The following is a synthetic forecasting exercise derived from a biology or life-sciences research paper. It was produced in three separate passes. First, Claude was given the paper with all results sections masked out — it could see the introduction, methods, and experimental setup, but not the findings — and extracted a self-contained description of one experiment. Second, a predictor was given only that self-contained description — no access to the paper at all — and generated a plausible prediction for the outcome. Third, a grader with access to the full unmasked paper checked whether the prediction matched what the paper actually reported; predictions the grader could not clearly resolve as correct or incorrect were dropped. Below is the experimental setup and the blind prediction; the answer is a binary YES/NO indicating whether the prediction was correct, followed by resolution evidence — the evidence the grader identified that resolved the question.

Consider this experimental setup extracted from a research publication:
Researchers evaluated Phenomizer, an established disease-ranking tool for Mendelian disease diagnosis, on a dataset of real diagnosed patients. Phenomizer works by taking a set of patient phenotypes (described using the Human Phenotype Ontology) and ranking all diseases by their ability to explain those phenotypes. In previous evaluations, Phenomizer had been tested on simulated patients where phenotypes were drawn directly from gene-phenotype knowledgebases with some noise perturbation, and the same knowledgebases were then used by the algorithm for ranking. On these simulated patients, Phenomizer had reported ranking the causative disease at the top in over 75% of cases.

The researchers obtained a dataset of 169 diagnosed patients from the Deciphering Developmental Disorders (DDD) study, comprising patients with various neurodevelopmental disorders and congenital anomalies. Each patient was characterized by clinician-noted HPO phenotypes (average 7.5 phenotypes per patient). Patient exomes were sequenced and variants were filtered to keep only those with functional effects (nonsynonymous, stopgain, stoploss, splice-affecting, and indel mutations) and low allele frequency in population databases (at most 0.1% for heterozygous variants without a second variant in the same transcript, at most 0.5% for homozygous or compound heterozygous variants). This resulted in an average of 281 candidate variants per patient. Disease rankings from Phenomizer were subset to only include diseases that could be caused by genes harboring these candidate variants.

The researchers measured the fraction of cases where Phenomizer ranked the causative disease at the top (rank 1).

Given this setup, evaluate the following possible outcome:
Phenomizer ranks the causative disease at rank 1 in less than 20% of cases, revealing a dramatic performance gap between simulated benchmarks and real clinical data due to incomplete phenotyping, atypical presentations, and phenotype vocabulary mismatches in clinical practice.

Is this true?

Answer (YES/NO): YES